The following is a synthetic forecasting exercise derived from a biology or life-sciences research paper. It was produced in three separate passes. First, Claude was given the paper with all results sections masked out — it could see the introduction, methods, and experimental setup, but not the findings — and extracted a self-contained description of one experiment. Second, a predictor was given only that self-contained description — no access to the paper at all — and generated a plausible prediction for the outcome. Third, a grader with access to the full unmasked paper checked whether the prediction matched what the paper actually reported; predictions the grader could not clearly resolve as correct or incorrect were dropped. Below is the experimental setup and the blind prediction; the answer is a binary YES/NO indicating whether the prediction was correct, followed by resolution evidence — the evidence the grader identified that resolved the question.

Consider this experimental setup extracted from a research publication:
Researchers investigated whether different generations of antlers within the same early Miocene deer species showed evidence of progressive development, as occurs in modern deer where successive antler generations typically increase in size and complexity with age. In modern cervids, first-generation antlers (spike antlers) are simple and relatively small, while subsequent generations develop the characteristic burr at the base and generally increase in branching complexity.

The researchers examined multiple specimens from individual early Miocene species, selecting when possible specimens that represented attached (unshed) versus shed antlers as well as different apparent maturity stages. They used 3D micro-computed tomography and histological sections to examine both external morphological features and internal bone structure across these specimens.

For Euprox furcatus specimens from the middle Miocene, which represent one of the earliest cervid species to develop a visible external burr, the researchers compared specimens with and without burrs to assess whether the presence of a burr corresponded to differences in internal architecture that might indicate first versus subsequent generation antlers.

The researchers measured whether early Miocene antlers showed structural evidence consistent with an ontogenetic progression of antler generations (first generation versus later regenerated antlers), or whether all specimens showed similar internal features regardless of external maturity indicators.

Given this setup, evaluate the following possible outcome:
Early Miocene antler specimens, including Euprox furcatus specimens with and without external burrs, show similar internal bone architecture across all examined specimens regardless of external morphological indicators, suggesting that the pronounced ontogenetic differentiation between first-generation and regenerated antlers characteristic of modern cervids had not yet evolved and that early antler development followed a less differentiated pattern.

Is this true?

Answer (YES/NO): NO